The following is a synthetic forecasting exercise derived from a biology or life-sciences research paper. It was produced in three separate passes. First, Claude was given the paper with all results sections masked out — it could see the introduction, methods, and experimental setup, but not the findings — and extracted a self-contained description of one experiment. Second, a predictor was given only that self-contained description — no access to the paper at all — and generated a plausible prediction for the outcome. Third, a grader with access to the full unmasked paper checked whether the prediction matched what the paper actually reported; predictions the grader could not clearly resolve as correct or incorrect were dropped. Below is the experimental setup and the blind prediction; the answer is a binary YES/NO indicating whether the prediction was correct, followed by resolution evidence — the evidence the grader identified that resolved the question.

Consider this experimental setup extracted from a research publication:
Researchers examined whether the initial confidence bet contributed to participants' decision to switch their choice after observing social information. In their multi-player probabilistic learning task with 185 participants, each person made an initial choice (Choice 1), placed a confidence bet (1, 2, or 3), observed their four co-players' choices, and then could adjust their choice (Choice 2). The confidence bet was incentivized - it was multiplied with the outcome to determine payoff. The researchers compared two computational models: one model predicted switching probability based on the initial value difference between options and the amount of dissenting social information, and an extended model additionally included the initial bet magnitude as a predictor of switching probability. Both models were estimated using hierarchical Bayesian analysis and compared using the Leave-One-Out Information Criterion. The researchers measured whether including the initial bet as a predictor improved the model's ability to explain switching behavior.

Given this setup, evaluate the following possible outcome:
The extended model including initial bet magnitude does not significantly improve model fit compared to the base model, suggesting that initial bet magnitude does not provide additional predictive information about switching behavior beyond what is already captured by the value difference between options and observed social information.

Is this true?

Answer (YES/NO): NO